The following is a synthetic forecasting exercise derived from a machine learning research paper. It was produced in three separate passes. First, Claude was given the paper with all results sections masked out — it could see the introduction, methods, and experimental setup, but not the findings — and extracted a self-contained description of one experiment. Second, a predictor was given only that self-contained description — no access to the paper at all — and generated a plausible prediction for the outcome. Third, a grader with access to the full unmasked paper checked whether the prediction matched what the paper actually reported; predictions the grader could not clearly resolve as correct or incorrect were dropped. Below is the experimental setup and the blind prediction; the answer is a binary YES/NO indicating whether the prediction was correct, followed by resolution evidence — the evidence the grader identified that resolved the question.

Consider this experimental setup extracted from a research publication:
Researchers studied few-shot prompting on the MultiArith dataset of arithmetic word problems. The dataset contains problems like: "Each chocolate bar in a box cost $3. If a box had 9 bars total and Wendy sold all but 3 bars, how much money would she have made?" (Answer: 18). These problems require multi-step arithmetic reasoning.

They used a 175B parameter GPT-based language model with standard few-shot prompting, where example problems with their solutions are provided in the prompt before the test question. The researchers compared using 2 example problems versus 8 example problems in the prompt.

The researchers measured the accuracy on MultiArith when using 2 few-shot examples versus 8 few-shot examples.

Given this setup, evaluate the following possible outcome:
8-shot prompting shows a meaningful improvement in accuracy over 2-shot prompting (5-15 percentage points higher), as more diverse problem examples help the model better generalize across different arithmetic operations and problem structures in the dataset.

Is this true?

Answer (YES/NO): NO